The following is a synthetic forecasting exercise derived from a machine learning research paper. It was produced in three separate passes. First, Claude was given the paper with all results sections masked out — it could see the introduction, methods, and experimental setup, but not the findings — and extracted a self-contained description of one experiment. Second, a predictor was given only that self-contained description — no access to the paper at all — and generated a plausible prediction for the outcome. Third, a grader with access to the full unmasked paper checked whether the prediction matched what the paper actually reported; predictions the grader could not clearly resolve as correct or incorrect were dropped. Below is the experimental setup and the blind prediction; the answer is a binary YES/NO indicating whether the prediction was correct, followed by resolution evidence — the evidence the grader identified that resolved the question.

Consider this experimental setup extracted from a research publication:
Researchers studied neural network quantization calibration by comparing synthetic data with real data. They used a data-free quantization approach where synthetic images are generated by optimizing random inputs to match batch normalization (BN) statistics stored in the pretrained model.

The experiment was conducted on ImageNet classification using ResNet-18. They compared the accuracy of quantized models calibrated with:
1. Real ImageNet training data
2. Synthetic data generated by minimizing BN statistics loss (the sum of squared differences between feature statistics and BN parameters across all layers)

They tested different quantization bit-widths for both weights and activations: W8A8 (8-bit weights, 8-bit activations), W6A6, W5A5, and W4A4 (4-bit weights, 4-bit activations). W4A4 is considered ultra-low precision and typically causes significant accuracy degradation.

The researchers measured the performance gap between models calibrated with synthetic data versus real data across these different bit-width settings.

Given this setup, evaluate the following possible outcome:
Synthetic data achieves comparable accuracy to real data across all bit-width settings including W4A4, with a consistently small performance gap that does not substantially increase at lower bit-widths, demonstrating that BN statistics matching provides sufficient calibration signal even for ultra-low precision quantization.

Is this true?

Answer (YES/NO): NO